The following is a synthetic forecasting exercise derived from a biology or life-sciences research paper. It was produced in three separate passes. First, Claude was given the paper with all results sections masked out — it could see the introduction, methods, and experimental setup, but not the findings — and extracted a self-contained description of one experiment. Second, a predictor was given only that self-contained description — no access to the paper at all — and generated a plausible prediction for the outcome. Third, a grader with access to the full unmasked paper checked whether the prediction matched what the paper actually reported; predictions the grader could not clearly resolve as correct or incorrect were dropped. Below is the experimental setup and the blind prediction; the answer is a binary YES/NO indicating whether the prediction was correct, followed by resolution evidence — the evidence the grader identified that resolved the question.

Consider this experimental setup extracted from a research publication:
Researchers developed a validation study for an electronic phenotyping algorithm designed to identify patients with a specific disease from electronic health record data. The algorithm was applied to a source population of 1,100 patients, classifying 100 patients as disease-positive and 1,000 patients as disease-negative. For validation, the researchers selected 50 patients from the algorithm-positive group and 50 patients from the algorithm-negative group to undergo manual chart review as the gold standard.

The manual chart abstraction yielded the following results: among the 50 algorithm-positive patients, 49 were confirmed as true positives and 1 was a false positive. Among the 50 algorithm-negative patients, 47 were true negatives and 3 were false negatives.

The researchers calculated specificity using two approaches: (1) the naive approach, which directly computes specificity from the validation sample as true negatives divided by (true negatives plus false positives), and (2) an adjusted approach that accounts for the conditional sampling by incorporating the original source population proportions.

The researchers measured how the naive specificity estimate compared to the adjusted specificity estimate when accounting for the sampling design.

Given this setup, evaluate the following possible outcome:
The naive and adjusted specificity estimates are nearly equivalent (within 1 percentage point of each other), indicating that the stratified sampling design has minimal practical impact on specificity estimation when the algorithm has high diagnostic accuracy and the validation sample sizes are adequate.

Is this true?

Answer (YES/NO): NO